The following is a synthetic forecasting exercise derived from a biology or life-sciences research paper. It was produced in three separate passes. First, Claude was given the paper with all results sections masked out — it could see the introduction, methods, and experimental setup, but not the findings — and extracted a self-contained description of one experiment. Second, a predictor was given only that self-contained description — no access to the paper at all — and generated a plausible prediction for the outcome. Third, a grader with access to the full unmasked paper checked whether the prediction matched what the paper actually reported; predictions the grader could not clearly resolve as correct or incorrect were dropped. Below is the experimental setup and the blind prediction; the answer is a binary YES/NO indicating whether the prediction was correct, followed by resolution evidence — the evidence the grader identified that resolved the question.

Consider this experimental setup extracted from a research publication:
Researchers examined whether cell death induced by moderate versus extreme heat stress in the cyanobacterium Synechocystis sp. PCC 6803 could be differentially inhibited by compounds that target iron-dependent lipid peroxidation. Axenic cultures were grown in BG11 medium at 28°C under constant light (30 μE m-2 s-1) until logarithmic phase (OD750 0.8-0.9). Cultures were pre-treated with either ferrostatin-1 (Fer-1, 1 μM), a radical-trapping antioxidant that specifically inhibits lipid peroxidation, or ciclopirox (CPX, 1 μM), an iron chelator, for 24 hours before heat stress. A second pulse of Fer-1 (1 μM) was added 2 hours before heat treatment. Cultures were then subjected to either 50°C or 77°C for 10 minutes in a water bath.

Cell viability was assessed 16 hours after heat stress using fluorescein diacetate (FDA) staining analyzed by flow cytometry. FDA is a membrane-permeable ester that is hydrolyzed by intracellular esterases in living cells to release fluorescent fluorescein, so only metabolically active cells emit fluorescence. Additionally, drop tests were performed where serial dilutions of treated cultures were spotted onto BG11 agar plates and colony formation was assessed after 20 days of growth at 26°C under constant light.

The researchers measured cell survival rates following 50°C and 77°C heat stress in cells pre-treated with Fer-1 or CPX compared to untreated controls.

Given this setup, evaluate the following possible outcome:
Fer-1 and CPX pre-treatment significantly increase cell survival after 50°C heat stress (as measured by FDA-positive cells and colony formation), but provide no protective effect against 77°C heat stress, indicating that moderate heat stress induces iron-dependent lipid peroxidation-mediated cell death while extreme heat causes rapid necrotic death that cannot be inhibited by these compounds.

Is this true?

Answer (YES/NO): YES